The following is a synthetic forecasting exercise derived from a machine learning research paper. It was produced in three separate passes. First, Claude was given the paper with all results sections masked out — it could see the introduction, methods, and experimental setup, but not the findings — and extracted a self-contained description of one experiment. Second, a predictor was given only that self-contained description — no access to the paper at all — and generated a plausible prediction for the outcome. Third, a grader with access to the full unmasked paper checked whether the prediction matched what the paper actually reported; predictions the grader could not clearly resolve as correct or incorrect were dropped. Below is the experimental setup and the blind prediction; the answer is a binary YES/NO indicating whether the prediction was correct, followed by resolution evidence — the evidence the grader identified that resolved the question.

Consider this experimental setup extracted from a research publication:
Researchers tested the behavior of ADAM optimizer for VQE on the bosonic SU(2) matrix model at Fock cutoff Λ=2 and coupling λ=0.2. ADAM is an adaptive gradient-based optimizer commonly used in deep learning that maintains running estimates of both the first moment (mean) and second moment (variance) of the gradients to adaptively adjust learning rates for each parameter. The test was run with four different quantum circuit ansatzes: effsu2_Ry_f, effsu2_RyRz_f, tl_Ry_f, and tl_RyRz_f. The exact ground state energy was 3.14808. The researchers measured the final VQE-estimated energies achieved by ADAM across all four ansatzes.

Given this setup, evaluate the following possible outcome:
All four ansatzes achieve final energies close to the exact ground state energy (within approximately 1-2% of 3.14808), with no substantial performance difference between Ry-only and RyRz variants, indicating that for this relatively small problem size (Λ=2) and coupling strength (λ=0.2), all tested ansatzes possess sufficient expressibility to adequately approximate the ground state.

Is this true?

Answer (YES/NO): NO